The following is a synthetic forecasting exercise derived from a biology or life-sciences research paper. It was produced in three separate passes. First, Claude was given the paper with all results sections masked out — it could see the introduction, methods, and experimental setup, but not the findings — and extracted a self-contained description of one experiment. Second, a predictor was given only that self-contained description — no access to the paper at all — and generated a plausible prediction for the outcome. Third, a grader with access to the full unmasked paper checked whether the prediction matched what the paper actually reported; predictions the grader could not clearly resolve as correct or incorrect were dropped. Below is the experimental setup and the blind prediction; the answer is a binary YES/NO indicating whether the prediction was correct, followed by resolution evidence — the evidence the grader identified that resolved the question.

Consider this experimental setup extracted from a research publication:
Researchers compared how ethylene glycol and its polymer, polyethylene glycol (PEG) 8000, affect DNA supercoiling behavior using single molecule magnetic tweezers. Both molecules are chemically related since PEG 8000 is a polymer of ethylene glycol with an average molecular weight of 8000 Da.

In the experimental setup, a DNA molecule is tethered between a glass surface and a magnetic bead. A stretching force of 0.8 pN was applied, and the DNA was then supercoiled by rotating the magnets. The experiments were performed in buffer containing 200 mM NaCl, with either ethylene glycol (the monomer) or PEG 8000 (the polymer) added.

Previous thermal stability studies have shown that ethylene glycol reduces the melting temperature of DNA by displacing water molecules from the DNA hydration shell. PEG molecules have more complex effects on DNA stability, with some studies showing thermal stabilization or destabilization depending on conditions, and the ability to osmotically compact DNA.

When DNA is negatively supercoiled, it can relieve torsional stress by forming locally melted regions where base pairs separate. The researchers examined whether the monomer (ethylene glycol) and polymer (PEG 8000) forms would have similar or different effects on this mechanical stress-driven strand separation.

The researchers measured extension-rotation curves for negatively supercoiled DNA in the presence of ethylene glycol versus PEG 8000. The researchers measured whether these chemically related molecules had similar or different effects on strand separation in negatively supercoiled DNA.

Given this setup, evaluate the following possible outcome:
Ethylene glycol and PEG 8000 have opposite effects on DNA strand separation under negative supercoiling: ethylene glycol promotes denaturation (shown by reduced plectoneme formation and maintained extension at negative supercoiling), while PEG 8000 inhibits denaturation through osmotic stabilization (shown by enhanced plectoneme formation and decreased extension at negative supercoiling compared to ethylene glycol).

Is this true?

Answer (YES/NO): NO